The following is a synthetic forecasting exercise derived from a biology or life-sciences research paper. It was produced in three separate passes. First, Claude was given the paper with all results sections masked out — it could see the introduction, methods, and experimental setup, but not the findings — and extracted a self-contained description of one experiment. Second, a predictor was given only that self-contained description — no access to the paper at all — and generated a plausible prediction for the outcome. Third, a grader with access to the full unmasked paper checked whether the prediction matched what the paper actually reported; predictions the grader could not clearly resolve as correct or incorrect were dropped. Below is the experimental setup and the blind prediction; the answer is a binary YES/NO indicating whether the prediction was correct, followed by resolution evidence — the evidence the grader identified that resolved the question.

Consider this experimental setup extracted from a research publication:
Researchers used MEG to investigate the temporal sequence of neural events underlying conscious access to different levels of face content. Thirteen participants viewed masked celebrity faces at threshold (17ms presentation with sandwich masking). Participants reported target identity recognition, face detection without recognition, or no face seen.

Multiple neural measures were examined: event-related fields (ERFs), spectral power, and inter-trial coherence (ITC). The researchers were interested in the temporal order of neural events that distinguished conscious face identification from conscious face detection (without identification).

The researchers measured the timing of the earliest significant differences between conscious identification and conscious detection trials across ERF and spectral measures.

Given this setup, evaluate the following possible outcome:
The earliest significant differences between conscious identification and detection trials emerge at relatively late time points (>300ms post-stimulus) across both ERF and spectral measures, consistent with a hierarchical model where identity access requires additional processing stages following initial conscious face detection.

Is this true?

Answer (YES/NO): NO